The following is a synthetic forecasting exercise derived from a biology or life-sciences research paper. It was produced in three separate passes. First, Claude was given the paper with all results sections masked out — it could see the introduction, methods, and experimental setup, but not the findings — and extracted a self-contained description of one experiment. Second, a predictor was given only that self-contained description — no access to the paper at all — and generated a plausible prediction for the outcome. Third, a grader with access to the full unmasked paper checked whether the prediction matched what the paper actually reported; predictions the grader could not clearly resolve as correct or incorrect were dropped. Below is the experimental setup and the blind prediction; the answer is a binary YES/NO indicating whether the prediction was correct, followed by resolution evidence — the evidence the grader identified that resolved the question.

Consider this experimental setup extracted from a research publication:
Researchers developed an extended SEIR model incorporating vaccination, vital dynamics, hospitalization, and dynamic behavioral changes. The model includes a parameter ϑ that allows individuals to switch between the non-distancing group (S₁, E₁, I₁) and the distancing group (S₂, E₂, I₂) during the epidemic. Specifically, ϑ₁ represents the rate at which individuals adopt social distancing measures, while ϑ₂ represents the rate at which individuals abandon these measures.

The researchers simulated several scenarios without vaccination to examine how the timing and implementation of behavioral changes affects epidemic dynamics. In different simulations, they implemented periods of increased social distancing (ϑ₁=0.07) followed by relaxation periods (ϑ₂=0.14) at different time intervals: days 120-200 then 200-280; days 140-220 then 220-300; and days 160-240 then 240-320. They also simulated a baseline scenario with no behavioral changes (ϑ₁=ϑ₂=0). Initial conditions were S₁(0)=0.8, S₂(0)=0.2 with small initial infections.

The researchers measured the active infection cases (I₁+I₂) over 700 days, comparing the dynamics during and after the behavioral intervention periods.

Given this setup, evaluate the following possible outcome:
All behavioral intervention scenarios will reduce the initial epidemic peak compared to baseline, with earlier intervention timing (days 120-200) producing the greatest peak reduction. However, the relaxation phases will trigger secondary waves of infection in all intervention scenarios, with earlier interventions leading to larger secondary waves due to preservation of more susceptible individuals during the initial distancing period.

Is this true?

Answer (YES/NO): NO